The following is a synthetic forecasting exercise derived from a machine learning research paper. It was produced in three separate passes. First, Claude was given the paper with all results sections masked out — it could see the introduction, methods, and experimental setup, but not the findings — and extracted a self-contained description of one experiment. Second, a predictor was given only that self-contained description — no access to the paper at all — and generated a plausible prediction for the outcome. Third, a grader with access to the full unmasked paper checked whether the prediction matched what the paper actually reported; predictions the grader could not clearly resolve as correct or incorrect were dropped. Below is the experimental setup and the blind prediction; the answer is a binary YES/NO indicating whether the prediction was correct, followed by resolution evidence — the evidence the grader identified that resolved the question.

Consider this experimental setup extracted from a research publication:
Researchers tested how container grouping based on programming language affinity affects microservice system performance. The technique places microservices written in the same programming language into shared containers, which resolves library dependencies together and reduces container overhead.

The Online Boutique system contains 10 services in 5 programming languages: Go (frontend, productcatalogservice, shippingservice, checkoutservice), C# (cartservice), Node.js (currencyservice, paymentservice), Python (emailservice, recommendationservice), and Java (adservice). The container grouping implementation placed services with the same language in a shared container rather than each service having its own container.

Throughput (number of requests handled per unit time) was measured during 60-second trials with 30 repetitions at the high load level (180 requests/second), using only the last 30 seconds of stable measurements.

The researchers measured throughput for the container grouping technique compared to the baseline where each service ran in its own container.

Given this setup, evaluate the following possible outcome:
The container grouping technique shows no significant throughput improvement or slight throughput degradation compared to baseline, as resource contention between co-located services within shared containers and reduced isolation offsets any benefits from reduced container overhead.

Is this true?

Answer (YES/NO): NO